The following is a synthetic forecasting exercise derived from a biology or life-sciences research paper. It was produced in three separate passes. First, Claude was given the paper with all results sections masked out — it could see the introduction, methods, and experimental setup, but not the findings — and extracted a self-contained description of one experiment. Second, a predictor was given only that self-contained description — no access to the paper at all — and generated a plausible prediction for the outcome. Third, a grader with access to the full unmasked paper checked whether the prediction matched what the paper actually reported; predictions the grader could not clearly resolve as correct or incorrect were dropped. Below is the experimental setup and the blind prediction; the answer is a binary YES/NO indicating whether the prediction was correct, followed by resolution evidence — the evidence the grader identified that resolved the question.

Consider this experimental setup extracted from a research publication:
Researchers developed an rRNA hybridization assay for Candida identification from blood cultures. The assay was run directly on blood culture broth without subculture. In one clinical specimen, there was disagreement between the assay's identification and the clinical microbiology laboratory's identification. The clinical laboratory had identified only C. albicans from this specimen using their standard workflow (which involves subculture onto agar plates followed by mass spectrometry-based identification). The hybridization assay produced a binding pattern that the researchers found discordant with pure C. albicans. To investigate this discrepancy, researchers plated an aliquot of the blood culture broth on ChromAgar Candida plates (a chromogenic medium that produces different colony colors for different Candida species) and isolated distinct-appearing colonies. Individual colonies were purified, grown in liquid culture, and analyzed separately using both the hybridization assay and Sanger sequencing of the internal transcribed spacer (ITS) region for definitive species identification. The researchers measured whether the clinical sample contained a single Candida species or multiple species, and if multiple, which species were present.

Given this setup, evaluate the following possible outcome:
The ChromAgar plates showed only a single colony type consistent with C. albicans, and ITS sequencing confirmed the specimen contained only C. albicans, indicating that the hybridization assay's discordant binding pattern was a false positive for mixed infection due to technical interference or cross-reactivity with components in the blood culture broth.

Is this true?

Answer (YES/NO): NO